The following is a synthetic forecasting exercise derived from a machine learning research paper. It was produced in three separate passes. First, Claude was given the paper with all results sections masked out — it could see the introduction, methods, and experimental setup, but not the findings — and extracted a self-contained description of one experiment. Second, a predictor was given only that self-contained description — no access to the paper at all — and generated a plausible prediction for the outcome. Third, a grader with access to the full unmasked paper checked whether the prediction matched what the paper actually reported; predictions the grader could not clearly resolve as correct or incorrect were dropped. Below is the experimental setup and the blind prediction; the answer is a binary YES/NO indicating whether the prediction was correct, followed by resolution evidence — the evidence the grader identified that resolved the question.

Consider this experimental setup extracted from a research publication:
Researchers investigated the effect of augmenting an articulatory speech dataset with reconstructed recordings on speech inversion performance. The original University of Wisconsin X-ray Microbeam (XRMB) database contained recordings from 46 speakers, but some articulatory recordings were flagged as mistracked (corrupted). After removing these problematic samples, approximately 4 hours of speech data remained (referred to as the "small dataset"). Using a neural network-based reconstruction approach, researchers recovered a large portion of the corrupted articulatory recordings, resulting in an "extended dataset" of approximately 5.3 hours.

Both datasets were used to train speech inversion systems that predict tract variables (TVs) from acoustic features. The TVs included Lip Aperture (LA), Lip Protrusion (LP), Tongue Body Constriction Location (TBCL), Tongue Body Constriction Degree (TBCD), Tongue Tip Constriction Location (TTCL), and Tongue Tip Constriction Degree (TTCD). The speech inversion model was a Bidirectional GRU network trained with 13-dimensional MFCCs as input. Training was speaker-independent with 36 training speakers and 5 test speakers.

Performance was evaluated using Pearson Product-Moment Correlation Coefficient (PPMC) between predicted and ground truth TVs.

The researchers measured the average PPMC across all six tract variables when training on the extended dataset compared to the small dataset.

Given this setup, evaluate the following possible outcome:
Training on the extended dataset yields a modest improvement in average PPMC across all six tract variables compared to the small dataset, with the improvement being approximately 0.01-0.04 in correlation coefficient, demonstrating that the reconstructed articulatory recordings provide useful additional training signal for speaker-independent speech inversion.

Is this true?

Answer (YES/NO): NO